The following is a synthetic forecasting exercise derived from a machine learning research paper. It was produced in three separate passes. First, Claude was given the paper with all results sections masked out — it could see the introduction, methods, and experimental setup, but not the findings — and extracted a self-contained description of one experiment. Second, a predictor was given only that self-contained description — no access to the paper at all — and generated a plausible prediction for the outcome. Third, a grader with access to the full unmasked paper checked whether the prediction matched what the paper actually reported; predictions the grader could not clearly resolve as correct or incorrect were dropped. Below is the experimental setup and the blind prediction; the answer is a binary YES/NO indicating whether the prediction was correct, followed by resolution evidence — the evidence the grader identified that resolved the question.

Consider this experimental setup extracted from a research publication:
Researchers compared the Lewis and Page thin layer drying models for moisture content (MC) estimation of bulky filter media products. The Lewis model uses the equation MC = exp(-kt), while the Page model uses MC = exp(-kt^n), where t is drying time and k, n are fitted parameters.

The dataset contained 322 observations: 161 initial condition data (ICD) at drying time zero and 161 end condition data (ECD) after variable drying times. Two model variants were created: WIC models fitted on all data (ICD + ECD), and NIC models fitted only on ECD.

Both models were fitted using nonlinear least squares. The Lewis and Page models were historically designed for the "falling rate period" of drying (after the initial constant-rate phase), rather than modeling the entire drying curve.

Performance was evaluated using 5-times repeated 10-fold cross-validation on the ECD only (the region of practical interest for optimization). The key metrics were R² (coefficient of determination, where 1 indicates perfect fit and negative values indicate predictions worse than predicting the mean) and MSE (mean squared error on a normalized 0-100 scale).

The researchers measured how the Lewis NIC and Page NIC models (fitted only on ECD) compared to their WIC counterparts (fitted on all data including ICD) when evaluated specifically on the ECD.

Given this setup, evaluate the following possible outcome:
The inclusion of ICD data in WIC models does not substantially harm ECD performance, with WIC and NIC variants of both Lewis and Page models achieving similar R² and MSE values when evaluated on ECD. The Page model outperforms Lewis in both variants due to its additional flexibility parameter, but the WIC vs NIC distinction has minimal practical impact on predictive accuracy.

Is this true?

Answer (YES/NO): NO